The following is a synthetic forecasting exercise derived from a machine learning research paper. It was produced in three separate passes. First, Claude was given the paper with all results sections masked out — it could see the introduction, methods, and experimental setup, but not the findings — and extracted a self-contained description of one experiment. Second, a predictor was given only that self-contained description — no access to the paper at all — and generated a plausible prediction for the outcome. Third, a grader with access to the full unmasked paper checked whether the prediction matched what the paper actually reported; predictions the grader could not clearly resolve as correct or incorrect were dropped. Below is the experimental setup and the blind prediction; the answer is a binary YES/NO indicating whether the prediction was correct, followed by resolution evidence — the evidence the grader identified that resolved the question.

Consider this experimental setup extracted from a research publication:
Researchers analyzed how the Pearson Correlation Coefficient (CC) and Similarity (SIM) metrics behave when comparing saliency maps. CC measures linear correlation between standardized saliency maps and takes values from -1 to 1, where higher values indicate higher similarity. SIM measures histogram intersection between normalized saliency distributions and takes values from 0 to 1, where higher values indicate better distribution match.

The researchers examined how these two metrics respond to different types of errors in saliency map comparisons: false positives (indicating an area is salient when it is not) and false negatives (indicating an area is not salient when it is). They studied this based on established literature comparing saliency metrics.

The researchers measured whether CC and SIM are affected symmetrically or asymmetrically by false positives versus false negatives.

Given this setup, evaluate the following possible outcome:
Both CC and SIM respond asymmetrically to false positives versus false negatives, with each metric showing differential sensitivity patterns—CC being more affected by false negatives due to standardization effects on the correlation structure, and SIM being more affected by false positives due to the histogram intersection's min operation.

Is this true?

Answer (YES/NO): NO